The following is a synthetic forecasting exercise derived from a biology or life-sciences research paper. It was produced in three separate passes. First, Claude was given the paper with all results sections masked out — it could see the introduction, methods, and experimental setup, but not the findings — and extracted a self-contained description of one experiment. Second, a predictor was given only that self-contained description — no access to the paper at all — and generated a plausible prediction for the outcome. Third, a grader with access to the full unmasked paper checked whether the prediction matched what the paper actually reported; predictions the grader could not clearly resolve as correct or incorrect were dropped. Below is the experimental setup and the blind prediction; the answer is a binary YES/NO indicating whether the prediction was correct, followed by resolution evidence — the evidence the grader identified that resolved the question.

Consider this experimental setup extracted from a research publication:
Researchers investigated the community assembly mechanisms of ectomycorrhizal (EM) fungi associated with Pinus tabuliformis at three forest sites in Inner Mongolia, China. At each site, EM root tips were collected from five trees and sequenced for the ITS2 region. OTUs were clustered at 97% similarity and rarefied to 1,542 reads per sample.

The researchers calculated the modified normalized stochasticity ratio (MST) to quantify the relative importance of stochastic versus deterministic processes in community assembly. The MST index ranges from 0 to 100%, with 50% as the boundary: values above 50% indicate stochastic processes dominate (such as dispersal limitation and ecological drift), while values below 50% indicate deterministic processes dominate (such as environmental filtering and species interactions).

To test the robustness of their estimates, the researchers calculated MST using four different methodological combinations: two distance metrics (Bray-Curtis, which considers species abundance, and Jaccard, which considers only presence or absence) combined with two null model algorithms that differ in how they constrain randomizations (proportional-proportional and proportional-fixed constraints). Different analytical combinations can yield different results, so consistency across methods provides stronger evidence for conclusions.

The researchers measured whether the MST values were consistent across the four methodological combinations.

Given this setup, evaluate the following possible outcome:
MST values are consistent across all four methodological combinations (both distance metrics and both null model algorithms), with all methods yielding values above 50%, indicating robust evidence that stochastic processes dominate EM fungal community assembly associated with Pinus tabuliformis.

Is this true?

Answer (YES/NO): NO